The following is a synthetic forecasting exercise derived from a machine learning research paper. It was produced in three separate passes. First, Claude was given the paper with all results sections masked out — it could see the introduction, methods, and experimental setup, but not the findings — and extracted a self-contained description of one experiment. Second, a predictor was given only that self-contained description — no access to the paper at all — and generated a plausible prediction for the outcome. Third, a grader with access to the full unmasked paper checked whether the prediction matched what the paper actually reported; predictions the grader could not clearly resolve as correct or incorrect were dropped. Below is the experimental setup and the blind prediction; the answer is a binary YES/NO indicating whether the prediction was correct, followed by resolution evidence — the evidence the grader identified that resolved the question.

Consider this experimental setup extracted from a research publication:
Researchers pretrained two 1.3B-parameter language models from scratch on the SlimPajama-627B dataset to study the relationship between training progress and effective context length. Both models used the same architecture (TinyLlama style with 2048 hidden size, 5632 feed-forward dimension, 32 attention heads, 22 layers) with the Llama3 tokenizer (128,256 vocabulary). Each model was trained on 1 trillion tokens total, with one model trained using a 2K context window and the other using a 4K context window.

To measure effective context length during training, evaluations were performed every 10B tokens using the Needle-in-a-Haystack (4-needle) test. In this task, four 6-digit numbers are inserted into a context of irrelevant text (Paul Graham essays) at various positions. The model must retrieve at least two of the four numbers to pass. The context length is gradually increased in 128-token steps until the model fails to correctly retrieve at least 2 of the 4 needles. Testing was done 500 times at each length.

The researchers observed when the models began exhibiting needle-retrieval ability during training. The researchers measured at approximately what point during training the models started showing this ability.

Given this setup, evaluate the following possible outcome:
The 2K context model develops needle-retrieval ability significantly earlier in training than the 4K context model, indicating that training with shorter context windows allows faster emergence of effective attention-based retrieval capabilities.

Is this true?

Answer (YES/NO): NO